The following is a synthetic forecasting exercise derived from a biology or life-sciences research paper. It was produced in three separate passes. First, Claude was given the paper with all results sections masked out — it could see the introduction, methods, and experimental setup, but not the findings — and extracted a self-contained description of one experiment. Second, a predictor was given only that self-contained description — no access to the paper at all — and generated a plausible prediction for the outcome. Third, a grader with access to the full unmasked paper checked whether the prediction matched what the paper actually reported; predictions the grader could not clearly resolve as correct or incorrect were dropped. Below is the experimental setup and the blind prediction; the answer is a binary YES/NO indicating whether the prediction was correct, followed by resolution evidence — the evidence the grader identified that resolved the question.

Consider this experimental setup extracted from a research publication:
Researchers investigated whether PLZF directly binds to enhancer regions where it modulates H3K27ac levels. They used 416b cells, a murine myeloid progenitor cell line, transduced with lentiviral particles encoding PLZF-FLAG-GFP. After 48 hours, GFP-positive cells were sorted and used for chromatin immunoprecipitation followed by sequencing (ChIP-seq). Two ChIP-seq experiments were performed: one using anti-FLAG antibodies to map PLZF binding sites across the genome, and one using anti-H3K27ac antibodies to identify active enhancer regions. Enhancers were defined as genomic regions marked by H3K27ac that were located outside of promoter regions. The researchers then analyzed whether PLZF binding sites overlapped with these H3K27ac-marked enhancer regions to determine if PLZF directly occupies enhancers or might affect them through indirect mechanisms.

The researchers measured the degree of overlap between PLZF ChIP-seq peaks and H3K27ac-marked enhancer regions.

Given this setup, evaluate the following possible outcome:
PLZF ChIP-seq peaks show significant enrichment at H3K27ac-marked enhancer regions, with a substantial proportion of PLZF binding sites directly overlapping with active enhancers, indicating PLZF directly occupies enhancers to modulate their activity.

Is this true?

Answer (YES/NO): YES